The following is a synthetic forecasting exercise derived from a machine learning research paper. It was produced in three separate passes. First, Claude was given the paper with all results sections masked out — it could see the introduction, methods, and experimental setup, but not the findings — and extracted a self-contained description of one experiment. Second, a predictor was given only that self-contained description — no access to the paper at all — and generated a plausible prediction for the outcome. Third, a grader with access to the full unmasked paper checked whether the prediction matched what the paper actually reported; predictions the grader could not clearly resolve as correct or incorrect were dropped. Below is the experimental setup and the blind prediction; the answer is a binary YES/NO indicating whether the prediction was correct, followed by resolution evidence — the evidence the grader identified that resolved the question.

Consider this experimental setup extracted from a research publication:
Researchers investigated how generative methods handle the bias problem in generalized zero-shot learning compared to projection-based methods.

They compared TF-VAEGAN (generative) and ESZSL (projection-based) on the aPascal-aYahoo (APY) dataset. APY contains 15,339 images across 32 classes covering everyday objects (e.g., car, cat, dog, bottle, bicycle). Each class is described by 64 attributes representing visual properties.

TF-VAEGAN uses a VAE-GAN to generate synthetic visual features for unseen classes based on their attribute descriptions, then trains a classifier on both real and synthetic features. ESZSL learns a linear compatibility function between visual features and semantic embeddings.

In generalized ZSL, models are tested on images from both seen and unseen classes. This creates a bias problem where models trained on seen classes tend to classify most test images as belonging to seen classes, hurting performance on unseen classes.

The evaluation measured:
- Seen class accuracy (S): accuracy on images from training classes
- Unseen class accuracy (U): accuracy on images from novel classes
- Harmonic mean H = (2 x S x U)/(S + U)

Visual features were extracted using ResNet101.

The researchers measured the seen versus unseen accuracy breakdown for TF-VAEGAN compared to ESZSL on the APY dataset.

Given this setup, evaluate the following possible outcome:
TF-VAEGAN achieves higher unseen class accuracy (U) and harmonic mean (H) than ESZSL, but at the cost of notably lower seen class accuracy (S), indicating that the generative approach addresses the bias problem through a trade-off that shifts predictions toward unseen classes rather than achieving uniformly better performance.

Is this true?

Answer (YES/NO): NO